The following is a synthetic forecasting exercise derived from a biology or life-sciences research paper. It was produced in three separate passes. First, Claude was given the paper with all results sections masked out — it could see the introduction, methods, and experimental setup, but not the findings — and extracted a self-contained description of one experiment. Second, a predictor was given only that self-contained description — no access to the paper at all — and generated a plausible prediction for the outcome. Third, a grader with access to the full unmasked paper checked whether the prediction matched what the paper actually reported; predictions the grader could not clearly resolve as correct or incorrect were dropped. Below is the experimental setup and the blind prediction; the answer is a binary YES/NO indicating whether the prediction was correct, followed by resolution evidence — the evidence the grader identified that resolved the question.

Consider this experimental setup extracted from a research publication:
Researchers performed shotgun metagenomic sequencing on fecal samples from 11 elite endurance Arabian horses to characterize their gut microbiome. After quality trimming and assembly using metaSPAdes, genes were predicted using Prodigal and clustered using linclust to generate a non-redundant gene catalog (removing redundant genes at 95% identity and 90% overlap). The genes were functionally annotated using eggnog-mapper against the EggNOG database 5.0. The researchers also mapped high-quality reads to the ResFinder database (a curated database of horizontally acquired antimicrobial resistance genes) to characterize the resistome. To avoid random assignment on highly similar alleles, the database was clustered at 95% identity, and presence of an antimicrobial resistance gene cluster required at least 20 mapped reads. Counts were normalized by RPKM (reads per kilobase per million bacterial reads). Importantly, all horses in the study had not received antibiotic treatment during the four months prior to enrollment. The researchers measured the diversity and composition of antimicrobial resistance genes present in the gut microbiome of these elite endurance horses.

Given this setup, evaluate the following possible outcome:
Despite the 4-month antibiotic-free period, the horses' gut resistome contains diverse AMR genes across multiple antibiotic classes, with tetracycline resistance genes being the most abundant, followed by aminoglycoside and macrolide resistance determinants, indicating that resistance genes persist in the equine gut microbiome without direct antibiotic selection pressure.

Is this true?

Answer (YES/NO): NO